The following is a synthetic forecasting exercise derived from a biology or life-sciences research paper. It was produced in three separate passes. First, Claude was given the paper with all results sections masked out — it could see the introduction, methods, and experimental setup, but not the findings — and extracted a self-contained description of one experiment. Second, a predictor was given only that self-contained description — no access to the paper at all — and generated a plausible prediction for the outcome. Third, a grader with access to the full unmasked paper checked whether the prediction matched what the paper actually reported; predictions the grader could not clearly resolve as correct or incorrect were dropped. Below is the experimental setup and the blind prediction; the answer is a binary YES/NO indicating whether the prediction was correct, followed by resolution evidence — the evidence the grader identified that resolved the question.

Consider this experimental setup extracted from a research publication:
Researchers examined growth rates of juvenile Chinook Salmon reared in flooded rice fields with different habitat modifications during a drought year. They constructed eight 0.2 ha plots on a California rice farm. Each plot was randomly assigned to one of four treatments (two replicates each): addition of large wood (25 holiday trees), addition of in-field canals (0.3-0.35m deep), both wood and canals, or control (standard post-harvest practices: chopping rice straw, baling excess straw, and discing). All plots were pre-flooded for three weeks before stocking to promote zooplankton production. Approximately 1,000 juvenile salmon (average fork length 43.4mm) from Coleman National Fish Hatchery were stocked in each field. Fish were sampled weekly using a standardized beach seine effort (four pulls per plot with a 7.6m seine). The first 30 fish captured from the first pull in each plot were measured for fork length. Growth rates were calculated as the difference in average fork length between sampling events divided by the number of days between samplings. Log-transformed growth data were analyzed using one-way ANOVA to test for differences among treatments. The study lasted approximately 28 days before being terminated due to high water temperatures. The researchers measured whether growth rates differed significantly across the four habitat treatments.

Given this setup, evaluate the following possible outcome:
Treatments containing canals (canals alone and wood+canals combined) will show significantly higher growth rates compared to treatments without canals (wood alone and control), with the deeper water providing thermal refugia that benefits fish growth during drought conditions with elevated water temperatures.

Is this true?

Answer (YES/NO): NO